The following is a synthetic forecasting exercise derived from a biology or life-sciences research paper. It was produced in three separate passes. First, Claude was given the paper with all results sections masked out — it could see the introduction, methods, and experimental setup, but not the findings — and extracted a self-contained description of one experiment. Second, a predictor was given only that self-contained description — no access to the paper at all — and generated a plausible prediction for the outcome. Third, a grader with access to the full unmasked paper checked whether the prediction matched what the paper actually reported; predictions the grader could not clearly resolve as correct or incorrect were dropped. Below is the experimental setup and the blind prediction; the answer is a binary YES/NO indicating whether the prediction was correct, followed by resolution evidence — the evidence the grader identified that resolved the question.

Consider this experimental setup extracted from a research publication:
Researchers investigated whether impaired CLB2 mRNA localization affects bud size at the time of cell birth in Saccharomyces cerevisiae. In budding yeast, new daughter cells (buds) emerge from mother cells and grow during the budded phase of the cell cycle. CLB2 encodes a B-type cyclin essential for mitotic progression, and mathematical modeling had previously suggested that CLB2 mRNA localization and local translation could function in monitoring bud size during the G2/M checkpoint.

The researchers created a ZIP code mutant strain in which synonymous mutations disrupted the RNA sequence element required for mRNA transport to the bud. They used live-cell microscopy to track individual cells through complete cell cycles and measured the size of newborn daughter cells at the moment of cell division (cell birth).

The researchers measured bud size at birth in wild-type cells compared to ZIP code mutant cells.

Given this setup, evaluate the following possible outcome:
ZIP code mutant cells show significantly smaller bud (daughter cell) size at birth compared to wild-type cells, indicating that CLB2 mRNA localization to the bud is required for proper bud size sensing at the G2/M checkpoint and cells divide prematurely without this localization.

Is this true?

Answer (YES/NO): NO